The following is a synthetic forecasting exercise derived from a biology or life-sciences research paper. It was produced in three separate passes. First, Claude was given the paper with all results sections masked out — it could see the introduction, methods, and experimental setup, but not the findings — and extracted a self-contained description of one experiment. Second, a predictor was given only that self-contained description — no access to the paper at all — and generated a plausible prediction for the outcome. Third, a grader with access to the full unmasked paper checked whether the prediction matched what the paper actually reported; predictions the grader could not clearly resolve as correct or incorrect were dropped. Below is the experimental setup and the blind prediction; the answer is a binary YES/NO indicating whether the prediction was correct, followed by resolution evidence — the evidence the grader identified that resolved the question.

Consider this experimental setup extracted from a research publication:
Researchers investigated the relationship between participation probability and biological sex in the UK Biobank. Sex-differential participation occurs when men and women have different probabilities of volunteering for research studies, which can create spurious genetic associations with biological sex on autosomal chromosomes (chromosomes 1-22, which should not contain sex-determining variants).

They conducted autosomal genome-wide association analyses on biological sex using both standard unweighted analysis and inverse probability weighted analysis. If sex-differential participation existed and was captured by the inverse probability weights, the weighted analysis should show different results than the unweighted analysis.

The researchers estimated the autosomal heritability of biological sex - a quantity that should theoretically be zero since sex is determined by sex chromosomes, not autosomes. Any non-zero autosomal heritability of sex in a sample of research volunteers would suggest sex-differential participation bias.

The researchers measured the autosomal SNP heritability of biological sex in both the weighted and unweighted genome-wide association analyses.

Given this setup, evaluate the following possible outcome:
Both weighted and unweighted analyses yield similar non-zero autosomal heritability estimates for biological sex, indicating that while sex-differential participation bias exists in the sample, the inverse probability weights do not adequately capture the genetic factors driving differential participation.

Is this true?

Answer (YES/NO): NO